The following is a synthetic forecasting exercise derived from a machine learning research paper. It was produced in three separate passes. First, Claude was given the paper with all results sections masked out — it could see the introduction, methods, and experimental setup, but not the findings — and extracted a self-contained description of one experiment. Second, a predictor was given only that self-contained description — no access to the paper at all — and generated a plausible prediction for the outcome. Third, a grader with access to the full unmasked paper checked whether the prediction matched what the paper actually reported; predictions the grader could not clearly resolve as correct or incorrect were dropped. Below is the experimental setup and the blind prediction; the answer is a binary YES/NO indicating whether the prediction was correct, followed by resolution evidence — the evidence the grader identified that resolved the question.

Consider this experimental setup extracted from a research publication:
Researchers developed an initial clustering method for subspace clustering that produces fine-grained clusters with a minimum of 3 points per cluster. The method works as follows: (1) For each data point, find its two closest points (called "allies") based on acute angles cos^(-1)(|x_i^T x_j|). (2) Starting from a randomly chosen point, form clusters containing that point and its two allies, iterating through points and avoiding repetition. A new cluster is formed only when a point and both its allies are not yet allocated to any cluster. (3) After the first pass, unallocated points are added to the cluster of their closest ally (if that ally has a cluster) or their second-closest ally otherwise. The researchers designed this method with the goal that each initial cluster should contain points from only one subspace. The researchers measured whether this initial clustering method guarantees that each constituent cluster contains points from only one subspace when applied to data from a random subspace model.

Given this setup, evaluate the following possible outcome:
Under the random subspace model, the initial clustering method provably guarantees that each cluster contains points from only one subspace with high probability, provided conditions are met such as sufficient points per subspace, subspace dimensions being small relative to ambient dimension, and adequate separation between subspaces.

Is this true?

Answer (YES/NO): NO